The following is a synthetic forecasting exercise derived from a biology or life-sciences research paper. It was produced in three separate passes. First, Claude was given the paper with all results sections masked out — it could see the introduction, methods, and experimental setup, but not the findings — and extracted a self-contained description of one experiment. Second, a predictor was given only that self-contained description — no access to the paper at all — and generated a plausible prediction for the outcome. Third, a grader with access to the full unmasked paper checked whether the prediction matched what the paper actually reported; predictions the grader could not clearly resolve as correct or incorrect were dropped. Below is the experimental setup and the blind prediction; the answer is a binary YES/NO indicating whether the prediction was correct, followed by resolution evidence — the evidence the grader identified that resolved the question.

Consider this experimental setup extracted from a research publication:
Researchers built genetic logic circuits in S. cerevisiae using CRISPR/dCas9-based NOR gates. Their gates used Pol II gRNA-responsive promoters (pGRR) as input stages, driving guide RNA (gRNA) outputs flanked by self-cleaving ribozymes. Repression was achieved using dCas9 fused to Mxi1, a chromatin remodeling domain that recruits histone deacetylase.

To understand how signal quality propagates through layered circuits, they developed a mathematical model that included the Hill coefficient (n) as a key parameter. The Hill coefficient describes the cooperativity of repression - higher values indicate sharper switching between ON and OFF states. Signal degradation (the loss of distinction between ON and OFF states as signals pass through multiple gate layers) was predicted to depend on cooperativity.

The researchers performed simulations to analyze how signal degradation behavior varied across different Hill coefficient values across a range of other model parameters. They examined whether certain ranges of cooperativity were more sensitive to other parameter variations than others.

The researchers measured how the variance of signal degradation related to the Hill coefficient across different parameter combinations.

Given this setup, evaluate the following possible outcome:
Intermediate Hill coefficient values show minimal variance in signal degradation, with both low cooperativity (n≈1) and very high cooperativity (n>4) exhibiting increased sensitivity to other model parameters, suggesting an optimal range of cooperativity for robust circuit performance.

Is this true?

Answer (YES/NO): NO